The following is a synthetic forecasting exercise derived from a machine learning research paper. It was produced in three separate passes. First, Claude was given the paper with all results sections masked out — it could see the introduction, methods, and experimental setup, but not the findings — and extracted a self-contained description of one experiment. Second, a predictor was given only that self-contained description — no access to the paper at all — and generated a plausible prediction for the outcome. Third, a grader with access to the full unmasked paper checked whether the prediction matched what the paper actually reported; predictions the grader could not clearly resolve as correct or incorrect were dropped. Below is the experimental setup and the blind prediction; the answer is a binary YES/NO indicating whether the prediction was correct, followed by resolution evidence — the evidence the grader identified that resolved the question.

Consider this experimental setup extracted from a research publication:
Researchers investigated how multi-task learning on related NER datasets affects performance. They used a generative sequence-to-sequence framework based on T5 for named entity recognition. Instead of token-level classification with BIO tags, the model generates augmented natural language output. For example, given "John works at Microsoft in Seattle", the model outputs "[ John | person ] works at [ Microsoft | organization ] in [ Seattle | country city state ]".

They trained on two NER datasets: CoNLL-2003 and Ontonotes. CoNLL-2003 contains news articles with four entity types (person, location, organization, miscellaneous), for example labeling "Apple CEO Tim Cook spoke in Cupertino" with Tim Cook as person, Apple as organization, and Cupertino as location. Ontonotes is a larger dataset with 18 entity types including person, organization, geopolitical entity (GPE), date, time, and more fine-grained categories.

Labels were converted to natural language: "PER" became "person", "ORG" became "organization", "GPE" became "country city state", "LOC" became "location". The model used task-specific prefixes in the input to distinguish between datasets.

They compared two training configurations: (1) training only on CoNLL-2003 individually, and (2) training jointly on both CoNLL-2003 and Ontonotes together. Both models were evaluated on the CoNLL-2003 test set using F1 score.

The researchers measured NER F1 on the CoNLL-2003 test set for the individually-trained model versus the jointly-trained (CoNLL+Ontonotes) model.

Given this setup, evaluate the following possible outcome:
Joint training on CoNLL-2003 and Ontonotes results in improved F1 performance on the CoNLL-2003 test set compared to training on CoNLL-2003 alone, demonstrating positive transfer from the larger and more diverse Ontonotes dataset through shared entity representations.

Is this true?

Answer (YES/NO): YES